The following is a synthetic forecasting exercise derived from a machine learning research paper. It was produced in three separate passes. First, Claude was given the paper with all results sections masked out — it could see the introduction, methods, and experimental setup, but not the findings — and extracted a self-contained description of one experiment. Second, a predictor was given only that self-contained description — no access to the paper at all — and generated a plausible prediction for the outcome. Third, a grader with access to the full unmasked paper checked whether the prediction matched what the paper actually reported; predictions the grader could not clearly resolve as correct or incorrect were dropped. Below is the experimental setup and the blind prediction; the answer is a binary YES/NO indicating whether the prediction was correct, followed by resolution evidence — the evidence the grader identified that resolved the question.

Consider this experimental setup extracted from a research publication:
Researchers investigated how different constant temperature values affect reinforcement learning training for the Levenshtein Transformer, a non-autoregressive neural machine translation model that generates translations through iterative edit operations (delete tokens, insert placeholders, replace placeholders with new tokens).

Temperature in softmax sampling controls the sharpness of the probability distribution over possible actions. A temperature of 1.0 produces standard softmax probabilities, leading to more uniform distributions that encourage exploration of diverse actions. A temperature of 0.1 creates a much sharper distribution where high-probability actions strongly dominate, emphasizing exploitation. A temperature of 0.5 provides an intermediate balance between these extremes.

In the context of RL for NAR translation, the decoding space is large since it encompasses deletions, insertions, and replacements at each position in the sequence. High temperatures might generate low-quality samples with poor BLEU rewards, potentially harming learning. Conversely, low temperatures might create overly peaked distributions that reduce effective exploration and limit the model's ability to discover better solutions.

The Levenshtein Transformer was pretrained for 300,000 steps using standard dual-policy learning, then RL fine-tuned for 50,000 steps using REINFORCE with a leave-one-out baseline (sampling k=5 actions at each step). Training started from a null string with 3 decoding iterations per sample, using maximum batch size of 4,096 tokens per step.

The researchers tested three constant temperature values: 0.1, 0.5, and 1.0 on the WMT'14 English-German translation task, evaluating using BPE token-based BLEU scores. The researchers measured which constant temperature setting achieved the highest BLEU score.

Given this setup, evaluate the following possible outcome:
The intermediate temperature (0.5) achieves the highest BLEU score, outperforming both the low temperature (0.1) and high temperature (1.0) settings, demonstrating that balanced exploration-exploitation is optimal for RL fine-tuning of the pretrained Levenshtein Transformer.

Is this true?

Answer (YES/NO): YES